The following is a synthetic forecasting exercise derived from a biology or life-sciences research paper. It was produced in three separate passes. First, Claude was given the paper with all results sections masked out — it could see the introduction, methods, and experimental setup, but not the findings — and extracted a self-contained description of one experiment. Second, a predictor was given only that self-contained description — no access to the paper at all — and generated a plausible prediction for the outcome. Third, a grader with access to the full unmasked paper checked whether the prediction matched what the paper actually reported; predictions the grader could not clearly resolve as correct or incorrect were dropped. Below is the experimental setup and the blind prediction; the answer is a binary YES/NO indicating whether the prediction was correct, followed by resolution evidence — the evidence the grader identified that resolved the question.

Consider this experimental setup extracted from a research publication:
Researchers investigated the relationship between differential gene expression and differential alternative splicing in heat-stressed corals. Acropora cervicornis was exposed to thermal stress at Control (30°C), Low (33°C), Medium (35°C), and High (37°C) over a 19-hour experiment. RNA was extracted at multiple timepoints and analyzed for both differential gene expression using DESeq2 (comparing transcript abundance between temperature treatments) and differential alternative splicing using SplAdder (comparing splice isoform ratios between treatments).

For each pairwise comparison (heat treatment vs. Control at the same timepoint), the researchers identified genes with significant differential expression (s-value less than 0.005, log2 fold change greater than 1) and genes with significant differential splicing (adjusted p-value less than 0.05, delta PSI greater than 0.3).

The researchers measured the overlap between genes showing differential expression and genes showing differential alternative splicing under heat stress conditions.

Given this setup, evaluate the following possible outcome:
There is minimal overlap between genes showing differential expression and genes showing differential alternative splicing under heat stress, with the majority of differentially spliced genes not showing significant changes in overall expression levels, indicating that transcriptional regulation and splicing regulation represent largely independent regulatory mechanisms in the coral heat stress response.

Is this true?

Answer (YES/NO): NO